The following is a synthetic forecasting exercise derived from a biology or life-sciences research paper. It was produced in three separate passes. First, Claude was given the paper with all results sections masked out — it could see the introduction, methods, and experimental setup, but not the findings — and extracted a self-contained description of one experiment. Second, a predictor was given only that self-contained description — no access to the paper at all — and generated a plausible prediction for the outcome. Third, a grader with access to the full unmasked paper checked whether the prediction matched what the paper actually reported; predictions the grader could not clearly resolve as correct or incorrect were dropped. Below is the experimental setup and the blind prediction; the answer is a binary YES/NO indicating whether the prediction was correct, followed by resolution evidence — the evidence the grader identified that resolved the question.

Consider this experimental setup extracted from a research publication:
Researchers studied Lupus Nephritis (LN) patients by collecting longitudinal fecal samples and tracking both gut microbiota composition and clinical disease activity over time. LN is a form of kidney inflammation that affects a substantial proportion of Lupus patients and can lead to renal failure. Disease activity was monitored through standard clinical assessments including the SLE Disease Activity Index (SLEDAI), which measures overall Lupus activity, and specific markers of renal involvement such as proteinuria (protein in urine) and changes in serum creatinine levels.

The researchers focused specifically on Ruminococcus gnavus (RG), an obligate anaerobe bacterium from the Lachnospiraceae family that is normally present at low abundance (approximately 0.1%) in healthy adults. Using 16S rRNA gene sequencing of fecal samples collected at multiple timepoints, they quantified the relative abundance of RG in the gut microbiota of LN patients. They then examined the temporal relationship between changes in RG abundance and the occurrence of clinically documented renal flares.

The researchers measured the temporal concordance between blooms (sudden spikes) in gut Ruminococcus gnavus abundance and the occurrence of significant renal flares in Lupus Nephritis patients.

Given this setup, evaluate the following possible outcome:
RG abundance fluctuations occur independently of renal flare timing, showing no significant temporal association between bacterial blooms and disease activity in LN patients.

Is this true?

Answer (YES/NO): NO